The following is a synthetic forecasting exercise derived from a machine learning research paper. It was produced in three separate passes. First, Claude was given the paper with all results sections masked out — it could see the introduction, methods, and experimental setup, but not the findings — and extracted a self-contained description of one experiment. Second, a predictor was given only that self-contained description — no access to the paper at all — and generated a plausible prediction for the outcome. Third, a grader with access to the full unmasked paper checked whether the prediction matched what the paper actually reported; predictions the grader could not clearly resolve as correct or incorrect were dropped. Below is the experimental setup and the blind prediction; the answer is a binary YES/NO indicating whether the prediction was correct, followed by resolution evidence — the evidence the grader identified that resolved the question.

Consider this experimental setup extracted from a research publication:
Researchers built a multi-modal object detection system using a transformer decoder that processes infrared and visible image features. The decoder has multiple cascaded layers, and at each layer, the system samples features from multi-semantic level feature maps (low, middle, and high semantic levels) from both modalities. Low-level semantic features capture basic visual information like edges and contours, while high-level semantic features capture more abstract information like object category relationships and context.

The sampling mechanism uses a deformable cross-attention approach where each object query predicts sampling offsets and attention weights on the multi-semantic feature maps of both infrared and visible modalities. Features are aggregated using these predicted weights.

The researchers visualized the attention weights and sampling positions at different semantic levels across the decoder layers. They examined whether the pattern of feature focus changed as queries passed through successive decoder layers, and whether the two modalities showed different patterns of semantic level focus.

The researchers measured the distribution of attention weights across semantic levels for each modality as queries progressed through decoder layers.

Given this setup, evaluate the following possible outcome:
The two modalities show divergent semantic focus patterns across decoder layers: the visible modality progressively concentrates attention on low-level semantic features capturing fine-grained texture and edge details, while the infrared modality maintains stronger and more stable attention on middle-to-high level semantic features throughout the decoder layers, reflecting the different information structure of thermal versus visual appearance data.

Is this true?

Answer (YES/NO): NO